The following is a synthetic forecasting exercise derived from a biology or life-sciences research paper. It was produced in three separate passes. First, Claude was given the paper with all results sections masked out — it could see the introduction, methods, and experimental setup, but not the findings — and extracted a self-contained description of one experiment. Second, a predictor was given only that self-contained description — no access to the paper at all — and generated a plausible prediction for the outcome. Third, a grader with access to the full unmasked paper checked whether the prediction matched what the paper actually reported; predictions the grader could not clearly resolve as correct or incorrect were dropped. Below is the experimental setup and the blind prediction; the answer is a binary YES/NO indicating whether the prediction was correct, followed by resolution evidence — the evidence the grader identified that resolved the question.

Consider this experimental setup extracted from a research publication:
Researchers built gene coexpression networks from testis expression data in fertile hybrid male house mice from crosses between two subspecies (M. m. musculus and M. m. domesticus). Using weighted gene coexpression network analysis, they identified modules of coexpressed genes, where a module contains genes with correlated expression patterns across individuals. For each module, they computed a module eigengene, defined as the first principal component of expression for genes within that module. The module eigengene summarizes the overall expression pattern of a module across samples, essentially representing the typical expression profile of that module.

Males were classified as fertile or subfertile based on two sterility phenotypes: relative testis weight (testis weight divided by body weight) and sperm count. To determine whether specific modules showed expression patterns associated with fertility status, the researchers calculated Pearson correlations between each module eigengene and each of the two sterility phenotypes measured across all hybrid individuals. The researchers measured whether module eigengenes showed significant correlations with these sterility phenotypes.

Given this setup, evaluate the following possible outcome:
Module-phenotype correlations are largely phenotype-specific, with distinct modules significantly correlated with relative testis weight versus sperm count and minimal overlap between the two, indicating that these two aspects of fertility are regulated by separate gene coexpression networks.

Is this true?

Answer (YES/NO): NO